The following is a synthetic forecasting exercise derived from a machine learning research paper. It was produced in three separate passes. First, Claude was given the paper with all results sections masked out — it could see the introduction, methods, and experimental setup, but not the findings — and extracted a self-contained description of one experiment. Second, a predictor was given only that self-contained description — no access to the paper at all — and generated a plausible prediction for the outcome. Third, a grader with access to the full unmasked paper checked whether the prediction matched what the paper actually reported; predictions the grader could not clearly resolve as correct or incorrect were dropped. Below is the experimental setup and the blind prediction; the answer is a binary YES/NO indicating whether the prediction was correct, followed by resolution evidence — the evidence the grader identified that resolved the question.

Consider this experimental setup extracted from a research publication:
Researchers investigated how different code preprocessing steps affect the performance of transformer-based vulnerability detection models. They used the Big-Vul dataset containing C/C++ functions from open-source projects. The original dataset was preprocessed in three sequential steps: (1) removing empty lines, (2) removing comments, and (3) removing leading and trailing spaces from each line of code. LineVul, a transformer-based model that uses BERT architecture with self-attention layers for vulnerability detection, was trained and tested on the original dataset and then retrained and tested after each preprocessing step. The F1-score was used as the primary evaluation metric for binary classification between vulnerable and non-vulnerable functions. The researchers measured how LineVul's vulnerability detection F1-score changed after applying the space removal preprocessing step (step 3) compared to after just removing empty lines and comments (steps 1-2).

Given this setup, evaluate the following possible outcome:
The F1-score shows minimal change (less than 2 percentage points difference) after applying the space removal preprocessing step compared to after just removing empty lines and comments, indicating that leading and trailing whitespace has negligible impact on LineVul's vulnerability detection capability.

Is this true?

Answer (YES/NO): NO